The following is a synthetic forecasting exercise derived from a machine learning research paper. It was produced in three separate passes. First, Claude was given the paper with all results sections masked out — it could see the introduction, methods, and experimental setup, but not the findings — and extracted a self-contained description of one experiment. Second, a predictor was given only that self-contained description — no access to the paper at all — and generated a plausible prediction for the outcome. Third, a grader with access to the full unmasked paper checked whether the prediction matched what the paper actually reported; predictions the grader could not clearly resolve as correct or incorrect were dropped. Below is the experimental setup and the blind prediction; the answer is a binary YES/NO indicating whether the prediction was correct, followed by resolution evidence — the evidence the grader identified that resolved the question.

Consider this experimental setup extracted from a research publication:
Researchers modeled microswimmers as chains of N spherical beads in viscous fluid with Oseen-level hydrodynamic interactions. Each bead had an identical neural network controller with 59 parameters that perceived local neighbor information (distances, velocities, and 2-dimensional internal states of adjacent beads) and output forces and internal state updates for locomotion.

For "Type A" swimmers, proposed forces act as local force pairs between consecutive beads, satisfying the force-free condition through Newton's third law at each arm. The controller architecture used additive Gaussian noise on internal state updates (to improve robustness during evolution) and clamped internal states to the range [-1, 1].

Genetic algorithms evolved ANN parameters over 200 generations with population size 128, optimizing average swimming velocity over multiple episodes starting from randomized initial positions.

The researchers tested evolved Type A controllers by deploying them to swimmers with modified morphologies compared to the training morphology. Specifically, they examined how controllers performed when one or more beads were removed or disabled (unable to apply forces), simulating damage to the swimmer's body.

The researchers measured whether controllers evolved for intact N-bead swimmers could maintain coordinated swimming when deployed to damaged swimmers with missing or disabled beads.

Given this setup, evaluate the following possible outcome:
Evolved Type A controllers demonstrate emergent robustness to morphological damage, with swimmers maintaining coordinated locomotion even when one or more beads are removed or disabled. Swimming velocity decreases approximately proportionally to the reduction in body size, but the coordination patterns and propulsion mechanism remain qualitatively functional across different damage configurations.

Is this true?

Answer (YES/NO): NO